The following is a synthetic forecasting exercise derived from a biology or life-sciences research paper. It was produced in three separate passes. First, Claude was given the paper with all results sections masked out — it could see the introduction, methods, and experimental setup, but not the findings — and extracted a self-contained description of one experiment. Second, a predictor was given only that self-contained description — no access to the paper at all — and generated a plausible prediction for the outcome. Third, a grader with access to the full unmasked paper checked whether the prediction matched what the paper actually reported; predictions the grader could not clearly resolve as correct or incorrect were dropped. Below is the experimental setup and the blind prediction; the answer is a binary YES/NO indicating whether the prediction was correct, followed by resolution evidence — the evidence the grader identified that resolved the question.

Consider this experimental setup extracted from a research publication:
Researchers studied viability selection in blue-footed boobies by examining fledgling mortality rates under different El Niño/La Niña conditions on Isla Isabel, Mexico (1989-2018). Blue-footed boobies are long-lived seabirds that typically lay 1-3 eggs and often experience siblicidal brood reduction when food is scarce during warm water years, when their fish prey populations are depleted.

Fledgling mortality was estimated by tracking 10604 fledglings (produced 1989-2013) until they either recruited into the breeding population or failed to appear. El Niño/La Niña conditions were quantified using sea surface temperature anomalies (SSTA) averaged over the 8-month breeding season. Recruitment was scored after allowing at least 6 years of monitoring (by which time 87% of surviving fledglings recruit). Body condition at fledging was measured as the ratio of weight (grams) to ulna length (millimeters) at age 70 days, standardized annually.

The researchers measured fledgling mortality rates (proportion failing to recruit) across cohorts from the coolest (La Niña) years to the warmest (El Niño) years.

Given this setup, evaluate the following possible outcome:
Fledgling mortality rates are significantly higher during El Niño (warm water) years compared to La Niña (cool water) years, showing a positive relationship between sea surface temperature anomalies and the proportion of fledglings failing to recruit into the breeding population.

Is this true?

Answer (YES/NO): YES